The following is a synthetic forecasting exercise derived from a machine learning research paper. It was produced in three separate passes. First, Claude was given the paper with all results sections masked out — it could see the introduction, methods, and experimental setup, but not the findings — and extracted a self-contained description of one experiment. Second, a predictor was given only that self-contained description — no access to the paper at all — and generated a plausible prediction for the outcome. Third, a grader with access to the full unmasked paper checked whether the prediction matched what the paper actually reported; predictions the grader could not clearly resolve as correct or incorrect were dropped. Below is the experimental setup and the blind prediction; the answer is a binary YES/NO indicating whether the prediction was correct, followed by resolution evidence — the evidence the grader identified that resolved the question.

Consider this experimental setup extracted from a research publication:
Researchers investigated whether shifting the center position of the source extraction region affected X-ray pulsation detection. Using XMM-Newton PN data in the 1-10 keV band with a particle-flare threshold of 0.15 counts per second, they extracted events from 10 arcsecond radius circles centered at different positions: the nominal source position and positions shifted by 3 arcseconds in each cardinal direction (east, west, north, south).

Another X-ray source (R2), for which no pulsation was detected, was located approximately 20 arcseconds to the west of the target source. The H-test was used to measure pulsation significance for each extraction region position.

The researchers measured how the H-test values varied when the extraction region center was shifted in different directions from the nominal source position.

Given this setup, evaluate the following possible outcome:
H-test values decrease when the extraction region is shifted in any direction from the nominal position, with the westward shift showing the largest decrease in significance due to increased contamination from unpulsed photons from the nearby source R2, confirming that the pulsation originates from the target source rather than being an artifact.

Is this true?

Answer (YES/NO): NO